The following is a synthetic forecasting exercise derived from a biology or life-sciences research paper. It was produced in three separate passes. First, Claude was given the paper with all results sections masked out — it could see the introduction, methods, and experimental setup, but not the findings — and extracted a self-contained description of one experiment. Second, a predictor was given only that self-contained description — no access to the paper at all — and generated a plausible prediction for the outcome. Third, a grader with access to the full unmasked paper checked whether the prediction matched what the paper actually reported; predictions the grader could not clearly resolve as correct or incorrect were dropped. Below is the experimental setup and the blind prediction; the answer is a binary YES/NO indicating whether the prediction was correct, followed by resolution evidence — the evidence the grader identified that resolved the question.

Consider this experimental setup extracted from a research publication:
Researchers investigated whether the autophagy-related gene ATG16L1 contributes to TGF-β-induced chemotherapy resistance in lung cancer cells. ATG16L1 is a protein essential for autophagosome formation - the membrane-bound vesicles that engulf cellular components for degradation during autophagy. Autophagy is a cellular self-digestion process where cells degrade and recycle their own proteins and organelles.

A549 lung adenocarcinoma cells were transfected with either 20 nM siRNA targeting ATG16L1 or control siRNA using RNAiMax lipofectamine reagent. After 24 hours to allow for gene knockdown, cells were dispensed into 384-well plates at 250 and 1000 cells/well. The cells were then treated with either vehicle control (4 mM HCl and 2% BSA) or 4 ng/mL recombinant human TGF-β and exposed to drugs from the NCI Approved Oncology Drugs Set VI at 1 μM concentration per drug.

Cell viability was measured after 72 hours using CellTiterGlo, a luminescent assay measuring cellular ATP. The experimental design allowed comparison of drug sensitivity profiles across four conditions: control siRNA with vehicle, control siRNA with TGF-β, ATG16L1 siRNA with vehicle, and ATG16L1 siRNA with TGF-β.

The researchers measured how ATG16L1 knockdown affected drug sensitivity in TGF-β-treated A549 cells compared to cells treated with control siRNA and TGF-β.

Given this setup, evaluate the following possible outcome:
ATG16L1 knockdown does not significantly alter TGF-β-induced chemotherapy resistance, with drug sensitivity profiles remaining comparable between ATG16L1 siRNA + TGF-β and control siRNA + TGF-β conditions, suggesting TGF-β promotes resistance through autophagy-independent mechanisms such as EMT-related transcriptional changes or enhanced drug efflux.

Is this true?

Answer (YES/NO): NO